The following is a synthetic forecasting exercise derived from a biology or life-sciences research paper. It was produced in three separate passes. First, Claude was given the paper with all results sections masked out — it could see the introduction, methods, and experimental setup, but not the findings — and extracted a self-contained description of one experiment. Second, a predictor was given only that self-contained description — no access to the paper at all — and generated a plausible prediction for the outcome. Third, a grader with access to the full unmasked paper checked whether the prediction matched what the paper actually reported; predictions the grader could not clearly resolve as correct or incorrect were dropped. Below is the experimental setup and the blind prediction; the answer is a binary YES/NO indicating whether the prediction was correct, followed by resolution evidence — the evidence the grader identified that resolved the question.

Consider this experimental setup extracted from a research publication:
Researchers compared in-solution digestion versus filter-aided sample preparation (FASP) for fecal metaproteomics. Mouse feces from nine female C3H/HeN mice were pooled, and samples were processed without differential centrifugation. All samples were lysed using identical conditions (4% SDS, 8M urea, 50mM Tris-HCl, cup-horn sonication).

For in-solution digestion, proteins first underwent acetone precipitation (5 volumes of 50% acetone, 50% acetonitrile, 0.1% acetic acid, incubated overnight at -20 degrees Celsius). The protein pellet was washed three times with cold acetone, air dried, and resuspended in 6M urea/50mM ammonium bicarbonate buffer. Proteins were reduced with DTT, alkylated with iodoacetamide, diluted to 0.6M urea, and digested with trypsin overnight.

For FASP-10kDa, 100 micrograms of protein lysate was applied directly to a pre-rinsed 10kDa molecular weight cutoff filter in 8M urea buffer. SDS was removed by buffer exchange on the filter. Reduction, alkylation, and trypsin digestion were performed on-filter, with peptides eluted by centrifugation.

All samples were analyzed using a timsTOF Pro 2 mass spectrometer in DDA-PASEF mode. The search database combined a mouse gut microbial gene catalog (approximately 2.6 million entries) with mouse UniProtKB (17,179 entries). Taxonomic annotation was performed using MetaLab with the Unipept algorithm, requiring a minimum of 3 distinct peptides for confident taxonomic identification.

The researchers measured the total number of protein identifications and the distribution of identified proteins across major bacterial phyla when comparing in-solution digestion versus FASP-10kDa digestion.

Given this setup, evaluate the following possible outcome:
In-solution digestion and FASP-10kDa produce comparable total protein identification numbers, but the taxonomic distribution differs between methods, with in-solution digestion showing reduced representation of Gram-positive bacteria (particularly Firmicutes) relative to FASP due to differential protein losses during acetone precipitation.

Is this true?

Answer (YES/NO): NO